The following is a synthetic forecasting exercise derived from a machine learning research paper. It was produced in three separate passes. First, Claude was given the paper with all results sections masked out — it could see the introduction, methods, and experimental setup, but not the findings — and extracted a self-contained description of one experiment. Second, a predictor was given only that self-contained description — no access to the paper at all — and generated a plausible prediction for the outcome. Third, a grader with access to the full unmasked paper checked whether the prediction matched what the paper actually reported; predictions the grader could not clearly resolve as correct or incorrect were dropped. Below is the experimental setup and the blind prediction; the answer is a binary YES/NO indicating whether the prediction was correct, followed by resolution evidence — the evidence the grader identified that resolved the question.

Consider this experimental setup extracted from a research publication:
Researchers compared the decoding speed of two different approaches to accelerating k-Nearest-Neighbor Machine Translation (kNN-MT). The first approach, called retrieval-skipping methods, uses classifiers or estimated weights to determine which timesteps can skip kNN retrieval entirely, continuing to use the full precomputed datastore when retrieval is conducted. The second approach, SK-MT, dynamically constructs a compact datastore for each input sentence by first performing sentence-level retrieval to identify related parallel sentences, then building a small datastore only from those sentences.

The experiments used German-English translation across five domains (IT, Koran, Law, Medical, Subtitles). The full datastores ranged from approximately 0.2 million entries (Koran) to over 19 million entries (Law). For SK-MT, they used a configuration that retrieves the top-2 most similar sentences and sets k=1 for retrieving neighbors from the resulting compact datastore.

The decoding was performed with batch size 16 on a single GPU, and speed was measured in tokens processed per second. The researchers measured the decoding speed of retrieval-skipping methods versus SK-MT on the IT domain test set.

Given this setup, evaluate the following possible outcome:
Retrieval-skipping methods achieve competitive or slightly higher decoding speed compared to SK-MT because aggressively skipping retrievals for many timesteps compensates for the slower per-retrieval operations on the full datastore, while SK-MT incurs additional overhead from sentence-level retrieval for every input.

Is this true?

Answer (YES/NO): NO